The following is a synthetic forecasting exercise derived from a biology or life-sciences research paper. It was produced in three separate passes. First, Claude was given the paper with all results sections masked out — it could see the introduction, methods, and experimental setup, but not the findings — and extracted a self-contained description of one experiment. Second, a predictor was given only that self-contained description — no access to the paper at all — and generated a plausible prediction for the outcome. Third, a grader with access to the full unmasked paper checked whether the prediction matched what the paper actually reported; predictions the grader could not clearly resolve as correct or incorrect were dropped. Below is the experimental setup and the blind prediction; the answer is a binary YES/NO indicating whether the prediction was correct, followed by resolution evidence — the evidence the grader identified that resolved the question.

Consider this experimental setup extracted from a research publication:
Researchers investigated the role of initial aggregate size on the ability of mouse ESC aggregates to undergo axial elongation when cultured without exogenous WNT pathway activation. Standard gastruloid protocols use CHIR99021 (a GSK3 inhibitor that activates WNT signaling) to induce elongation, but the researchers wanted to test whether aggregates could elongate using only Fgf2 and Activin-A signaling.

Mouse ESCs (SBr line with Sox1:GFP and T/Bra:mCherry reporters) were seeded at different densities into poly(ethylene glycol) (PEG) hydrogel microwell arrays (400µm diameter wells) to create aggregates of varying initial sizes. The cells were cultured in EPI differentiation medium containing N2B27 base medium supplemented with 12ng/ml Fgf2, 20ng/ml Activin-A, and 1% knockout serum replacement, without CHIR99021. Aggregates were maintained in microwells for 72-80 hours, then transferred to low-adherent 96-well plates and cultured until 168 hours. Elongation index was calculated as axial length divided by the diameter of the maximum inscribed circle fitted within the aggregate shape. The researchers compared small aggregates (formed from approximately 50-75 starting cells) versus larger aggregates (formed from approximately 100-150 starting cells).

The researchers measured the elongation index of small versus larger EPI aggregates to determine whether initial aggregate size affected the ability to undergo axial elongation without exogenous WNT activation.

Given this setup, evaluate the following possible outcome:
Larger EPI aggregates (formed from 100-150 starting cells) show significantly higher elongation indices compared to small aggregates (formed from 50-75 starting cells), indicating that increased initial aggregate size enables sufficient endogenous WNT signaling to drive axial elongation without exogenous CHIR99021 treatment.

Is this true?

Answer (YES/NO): NO